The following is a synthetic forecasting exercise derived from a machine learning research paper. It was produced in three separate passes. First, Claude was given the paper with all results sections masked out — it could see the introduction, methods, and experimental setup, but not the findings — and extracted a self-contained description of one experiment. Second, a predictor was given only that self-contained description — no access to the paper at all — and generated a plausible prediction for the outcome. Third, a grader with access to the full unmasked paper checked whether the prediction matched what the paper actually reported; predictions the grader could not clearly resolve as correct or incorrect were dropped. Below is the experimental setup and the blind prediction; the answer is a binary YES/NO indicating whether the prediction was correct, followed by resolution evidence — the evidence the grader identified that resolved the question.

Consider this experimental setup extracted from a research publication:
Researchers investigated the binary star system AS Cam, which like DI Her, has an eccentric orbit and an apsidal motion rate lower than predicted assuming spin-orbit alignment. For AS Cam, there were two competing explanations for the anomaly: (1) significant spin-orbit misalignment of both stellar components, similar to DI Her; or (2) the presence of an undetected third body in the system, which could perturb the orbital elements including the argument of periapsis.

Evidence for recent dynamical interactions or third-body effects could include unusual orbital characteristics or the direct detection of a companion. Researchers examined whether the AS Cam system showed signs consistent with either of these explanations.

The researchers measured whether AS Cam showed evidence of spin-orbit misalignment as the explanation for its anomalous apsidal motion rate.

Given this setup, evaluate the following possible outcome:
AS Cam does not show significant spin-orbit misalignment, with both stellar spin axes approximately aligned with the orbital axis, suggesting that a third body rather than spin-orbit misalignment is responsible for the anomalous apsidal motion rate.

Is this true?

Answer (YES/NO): NO